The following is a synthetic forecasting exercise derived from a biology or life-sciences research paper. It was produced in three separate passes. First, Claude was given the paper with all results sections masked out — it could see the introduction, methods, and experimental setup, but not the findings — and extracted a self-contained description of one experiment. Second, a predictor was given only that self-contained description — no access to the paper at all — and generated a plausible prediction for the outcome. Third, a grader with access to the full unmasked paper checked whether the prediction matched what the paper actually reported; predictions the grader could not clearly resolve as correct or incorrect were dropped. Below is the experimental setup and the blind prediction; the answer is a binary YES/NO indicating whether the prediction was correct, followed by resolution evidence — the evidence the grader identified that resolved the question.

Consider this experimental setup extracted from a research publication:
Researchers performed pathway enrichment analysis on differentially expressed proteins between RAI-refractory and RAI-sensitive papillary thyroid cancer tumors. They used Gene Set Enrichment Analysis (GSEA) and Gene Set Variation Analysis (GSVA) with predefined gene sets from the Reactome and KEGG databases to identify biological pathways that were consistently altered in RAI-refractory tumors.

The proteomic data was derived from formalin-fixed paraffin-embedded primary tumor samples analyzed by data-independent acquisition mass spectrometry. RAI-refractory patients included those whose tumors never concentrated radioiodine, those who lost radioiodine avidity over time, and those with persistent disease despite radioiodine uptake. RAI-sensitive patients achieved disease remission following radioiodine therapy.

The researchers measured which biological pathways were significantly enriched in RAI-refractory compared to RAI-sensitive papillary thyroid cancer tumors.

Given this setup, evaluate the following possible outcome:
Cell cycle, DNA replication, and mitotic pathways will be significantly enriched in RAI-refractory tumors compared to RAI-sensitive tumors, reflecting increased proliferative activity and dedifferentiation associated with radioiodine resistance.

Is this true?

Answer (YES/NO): NO